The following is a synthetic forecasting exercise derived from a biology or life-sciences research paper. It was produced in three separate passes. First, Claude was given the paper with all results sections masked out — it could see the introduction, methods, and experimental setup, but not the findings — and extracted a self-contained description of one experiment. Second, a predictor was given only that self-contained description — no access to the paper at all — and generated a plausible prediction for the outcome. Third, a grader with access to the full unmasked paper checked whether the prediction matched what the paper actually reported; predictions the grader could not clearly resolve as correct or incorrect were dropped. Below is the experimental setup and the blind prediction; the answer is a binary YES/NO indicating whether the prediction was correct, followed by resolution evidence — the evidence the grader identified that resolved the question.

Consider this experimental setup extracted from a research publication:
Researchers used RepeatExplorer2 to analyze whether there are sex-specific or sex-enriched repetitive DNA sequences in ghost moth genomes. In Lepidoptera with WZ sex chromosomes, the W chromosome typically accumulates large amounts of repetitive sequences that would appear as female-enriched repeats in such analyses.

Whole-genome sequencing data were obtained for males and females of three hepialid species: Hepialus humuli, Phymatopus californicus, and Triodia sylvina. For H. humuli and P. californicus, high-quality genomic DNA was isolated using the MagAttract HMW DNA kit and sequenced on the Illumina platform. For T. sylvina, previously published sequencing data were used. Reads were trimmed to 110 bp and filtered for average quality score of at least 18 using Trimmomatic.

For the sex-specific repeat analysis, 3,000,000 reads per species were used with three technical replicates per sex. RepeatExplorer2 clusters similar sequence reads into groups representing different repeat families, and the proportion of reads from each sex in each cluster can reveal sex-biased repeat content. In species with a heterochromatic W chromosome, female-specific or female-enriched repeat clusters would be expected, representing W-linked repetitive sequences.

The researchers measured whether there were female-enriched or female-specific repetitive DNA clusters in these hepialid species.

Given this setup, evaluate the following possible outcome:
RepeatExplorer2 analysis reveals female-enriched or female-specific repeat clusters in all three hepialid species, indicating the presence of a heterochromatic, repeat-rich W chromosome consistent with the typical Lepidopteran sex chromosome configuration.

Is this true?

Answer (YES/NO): NO